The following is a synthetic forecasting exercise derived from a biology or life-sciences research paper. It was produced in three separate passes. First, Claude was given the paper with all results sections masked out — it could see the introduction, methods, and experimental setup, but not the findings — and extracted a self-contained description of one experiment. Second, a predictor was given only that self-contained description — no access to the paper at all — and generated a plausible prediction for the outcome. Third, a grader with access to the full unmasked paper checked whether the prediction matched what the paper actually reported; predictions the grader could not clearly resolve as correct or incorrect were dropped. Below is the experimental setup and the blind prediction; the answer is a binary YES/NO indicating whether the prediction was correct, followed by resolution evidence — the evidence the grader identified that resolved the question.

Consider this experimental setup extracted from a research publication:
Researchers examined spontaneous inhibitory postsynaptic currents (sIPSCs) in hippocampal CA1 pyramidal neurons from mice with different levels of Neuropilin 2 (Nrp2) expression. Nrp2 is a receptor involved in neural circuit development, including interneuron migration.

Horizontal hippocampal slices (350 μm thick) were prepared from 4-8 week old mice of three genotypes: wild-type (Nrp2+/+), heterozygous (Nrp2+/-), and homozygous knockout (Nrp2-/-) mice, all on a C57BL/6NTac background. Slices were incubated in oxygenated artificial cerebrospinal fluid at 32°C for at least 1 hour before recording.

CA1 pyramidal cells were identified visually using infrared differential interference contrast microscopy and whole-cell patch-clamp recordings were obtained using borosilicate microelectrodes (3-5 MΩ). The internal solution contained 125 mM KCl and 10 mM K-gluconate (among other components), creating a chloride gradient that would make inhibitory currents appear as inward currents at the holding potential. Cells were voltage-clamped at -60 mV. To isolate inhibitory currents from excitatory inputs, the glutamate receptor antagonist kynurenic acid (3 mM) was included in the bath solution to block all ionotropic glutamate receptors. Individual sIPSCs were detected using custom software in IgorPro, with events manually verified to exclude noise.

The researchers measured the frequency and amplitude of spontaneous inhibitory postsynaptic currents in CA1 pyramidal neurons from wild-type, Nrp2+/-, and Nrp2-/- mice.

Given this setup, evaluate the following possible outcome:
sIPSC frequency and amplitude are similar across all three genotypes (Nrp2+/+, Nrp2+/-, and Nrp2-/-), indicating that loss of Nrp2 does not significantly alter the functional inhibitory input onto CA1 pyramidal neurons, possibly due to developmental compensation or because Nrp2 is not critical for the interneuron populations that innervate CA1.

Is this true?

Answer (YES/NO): NO